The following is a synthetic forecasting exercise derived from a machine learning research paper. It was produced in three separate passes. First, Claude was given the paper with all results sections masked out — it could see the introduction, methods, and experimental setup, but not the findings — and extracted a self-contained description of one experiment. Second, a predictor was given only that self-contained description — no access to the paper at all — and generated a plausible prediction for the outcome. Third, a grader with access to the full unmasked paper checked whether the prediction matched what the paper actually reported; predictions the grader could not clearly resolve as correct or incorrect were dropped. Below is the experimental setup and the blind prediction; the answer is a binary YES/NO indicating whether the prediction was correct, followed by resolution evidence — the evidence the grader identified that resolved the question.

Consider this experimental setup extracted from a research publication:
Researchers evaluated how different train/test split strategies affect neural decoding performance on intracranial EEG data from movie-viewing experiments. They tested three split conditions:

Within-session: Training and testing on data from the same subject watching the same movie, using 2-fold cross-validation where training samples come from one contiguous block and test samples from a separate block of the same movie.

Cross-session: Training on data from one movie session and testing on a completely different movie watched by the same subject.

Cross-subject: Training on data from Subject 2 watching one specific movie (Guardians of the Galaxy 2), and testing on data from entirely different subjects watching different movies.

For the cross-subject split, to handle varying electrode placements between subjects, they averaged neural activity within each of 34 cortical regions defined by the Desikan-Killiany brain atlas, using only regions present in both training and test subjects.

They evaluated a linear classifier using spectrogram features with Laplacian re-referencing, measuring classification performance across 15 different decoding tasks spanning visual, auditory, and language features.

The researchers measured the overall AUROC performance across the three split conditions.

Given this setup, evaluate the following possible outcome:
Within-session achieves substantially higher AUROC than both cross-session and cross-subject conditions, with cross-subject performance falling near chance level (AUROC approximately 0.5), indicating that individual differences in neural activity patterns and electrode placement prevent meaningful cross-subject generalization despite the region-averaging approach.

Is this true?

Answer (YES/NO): NO